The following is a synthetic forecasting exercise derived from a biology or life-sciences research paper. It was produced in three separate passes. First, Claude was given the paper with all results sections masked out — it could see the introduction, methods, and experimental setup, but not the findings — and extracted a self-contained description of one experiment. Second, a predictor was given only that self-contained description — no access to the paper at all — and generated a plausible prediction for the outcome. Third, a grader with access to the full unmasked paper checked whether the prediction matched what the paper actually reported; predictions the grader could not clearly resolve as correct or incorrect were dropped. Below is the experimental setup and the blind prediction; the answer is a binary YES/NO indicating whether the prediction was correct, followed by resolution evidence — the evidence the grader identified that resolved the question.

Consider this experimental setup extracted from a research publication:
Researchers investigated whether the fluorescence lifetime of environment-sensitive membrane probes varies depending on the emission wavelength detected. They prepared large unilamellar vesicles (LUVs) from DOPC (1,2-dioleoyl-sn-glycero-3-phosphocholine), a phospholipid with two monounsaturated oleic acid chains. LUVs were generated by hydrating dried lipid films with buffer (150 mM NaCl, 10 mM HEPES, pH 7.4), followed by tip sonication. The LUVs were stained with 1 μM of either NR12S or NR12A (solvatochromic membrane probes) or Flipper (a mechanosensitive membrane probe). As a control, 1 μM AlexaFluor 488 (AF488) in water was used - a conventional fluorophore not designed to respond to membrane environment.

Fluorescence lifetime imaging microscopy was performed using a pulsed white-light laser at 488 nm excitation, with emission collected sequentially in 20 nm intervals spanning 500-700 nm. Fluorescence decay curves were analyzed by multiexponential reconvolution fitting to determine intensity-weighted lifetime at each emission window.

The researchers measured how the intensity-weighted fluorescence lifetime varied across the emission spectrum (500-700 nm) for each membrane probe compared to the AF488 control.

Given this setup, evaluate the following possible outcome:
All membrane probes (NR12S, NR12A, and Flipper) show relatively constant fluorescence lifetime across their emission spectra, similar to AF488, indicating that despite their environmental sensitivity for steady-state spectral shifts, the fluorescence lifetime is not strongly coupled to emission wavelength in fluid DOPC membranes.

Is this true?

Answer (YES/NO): NO